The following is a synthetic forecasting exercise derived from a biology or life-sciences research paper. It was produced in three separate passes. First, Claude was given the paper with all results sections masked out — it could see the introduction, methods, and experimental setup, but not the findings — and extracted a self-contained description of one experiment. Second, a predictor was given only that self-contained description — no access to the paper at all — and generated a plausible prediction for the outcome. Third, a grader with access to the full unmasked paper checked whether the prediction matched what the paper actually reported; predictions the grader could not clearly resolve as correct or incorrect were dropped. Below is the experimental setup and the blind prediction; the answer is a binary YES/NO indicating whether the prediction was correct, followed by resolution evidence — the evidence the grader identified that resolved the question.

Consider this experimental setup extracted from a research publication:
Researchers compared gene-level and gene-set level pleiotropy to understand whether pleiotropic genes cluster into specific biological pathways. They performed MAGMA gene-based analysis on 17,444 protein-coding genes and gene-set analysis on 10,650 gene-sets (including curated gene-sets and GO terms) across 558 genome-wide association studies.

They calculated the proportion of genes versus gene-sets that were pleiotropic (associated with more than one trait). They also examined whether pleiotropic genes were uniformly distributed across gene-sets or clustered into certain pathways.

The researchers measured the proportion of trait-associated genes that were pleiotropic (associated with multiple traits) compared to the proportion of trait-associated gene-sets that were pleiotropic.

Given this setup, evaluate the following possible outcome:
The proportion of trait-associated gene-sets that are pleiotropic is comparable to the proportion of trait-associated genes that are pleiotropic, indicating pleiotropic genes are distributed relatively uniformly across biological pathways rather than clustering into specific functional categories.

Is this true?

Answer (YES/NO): NO